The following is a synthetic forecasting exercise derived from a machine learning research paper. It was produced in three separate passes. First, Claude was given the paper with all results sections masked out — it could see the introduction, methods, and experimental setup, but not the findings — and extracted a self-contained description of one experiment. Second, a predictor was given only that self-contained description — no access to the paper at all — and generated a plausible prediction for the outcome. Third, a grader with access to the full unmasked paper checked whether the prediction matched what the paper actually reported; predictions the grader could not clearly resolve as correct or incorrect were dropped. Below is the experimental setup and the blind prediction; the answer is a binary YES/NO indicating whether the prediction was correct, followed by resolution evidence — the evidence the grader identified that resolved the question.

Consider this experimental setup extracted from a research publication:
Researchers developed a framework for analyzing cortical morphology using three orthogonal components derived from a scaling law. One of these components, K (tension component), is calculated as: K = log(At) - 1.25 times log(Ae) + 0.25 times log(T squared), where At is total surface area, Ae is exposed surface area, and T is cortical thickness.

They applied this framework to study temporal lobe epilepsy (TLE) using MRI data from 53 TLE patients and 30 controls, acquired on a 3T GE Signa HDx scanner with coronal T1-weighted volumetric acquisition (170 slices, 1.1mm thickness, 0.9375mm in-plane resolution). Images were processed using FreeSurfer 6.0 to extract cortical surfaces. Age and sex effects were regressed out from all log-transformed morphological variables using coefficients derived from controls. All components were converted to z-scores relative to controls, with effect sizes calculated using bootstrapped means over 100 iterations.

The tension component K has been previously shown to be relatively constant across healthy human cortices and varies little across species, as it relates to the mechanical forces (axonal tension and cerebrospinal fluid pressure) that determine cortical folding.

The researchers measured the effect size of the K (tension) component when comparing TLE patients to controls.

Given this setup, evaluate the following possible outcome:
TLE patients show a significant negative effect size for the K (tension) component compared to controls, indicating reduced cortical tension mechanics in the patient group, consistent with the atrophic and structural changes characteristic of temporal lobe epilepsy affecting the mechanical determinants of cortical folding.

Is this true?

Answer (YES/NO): NO